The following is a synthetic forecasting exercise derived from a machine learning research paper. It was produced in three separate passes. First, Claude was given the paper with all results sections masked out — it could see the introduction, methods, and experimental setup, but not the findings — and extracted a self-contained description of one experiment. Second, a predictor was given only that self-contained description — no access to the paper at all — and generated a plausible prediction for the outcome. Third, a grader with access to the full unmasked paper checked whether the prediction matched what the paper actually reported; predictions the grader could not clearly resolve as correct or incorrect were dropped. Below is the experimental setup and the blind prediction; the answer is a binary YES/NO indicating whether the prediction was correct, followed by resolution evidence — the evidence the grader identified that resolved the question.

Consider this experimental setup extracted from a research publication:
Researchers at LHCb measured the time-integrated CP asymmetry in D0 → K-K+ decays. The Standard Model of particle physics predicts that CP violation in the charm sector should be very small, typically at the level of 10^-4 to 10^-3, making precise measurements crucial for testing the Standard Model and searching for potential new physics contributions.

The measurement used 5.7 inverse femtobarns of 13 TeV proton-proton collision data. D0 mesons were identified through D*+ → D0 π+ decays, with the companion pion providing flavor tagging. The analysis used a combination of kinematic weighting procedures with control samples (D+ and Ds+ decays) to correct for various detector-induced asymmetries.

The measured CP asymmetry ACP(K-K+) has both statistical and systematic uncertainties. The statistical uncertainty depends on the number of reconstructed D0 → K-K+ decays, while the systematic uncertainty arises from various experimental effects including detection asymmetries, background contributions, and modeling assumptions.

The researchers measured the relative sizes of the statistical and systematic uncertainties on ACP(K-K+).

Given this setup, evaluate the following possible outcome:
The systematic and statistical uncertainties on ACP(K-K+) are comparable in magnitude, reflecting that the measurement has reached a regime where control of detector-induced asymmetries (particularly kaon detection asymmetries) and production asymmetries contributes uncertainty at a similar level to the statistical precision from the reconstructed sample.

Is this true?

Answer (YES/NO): NO